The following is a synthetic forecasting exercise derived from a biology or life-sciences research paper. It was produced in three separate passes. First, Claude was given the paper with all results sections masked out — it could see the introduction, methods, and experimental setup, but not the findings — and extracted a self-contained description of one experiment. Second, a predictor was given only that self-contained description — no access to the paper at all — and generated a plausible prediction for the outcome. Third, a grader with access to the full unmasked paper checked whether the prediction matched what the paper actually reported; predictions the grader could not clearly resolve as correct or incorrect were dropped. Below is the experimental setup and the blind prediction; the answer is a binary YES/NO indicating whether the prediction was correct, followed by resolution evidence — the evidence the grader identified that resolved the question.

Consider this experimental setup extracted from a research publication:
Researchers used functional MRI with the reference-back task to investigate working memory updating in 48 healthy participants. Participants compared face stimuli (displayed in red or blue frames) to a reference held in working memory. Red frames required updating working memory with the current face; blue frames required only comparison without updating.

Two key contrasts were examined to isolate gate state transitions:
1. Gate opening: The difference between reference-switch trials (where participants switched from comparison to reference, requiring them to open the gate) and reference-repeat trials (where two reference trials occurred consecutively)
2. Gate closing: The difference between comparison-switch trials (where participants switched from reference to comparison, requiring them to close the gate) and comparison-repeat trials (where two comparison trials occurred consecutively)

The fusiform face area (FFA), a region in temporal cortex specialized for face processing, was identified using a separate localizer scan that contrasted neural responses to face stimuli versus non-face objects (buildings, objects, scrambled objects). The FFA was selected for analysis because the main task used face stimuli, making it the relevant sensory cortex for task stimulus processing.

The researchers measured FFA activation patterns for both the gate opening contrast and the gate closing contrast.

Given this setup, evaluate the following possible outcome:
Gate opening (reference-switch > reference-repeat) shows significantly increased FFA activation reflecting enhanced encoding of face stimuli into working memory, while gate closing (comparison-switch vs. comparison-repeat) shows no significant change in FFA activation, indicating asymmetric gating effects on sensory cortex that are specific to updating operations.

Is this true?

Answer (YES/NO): YES